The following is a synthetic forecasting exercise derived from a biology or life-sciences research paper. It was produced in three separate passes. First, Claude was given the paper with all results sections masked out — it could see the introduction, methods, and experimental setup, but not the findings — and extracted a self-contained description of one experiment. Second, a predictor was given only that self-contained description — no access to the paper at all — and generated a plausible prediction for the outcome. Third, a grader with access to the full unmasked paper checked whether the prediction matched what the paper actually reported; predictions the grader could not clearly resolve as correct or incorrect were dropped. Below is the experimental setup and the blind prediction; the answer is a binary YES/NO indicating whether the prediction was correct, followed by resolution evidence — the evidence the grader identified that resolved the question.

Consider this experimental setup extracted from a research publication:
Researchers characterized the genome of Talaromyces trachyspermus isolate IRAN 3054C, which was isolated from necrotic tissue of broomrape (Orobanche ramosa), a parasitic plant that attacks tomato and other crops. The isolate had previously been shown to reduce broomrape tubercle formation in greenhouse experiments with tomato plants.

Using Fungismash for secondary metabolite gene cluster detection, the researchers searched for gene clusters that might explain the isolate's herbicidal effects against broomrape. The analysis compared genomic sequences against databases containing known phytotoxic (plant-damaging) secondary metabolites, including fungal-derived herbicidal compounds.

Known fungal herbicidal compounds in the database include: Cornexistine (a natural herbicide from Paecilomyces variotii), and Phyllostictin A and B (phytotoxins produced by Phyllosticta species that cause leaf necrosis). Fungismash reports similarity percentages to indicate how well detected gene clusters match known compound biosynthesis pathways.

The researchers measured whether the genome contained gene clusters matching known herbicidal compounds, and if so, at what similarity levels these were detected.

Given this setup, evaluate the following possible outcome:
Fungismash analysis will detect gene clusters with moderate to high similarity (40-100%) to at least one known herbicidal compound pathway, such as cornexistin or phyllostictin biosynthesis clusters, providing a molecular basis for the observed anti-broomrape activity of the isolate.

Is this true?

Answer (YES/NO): YES